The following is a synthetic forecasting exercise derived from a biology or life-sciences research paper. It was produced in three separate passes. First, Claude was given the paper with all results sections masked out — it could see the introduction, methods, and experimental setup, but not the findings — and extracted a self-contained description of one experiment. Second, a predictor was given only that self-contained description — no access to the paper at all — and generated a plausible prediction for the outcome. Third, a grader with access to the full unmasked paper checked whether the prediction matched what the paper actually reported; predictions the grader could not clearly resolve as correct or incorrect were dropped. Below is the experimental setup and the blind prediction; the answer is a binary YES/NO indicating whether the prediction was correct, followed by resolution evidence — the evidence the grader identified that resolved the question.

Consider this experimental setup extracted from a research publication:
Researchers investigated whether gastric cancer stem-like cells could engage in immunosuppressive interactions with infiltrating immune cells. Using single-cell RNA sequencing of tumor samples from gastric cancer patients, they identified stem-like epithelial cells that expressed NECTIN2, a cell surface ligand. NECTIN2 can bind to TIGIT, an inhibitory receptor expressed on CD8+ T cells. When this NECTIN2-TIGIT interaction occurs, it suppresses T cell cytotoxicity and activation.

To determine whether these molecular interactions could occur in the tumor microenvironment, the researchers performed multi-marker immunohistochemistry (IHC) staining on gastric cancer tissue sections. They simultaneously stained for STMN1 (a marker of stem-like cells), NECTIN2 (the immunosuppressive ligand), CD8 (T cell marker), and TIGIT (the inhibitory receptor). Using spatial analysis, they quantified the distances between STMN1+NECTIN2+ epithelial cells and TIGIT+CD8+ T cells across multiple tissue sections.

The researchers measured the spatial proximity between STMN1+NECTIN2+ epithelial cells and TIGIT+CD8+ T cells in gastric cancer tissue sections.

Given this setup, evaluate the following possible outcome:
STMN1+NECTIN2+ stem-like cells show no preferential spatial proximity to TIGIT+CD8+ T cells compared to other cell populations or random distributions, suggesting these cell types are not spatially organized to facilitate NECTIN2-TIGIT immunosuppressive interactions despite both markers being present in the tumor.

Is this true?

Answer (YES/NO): NO